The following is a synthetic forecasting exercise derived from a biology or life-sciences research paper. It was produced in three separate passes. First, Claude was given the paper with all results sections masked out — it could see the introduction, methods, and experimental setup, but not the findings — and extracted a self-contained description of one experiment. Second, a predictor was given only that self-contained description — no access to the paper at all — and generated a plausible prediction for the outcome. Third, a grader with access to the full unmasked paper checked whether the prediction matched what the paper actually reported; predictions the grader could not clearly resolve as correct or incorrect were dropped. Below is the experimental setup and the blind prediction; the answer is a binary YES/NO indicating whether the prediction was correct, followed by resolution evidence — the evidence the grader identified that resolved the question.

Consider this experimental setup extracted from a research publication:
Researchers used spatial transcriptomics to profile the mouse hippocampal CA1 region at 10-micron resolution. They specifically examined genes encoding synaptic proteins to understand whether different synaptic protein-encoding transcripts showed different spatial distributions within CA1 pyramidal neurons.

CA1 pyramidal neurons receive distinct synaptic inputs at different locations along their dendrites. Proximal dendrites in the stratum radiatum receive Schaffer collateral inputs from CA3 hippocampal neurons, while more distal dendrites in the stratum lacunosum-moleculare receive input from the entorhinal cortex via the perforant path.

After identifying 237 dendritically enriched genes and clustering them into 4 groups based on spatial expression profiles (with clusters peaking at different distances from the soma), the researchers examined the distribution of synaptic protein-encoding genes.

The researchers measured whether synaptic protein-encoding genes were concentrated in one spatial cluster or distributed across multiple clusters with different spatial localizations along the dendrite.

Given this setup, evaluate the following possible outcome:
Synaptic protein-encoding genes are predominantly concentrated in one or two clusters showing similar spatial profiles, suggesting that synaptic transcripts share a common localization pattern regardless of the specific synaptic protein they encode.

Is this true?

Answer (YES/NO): NO